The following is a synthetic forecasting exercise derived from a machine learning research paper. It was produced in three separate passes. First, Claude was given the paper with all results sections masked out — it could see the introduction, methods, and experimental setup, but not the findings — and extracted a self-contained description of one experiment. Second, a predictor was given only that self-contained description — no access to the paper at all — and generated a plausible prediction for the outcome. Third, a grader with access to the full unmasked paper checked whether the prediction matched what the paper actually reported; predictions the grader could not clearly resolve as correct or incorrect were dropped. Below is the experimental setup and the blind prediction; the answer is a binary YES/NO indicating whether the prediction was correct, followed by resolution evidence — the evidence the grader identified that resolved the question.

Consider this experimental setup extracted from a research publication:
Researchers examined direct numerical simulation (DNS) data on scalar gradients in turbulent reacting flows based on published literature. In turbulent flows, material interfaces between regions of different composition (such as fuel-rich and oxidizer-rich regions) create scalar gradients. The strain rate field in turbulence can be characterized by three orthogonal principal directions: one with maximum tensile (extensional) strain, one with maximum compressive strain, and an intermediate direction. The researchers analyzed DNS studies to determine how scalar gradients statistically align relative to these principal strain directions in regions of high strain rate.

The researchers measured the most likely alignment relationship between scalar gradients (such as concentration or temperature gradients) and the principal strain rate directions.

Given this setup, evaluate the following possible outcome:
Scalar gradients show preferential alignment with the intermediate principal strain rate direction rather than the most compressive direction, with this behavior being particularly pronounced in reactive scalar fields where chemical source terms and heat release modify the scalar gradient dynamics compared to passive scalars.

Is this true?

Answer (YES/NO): NO